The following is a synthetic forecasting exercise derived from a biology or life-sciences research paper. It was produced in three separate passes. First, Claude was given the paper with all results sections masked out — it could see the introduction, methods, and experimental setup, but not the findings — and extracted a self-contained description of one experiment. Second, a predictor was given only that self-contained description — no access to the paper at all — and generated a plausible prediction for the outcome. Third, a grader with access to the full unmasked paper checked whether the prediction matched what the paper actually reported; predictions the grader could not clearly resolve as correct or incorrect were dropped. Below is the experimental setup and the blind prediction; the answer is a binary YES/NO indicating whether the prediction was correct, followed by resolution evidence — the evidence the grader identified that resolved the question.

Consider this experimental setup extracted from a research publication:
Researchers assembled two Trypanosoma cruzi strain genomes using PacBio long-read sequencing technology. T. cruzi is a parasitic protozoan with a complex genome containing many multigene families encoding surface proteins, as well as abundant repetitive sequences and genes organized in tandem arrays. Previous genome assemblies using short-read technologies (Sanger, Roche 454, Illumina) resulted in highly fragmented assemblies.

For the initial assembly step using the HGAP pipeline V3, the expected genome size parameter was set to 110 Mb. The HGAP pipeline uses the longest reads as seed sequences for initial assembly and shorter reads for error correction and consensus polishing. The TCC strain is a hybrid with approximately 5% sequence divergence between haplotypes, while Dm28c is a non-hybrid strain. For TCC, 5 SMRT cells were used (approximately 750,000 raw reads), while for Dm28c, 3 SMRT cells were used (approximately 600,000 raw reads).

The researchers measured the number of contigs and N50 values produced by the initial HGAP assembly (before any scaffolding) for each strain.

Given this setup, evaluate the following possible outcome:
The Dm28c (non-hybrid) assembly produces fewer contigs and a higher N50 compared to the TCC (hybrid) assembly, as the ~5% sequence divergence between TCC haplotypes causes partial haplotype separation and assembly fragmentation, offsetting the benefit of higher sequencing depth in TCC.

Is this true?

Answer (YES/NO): YES